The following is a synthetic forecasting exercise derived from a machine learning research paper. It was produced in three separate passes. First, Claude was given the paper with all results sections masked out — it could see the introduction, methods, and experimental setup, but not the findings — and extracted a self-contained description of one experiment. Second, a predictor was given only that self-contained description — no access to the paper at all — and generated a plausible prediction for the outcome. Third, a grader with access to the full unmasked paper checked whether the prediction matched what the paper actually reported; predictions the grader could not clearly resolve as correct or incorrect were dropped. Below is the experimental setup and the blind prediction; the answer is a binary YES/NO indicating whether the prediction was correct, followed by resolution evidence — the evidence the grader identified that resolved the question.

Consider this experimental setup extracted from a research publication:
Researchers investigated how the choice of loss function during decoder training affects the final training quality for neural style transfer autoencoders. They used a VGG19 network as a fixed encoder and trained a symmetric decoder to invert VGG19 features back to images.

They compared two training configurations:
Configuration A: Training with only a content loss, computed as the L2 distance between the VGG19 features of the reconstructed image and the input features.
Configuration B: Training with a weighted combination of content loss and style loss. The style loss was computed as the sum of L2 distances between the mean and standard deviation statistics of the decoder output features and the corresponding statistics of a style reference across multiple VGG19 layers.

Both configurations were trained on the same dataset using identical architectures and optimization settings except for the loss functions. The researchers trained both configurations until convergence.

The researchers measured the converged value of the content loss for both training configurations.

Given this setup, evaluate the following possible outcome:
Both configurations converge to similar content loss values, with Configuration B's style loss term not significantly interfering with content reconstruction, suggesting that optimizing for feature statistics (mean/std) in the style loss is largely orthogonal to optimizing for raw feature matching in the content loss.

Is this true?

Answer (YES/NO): NO